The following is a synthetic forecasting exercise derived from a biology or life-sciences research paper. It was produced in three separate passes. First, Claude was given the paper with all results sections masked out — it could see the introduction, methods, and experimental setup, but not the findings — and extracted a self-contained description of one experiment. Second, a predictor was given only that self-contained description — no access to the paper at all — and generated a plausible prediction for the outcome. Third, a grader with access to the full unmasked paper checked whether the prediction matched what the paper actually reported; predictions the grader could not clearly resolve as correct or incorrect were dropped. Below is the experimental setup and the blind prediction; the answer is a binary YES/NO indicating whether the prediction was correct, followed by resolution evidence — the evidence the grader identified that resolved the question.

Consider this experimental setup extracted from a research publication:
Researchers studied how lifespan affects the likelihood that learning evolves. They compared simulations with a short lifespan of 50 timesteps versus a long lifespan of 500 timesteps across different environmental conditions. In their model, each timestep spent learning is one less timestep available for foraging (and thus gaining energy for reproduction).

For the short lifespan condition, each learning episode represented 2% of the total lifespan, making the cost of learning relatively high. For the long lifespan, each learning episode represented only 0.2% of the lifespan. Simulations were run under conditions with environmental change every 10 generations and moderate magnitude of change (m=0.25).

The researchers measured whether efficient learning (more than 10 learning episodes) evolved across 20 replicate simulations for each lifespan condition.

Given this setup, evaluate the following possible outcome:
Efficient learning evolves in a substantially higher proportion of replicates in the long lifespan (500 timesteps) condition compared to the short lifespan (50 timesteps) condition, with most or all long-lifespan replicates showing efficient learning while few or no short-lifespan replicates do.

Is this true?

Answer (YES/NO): NO